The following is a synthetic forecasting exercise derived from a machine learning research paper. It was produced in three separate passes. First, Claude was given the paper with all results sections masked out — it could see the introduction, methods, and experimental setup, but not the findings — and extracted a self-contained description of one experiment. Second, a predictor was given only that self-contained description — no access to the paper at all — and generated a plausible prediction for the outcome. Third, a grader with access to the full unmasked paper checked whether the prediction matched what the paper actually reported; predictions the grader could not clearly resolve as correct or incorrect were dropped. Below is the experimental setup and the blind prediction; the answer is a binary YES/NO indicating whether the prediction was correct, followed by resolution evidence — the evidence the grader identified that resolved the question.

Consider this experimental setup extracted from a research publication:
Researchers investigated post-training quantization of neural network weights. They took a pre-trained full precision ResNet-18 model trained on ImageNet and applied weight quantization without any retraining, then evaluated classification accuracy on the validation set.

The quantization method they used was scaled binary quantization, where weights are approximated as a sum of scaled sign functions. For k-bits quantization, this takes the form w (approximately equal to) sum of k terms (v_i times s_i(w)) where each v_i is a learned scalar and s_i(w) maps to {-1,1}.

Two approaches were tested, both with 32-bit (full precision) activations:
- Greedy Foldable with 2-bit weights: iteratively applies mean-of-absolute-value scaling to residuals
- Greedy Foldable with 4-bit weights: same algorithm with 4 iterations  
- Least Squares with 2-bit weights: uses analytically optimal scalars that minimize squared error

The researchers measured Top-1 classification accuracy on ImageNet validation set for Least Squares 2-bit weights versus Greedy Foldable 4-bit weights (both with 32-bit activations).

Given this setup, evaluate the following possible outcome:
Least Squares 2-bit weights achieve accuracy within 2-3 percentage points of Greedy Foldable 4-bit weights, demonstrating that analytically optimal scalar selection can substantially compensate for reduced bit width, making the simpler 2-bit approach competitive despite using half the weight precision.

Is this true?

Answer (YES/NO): YES